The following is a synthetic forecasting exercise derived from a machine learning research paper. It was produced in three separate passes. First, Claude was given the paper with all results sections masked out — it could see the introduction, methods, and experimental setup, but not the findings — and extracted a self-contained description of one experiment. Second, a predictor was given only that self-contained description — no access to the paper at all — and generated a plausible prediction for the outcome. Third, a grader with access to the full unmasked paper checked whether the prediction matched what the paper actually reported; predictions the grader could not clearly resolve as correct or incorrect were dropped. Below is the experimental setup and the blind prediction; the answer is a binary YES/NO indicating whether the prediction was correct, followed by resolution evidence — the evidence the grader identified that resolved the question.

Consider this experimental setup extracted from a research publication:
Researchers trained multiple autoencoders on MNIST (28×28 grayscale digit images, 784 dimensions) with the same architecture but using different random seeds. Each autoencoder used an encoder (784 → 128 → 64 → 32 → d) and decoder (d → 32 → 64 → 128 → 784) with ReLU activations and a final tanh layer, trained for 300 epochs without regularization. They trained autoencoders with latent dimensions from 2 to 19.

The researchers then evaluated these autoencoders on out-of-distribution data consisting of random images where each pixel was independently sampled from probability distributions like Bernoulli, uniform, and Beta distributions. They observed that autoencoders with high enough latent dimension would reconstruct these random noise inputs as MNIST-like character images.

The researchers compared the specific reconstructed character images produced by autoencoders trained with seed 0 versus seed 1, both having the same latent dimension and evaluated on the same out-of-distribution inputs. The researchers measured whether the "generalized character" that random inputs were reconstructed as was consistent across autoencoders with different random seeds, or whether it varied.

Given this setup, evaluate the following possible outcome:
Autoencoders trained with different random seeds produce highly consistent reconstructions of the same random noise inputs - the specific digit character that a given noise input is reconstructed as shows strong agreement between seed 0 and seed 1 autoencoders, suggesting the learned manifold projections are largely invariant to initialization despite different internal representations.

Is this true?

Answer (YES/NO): NO